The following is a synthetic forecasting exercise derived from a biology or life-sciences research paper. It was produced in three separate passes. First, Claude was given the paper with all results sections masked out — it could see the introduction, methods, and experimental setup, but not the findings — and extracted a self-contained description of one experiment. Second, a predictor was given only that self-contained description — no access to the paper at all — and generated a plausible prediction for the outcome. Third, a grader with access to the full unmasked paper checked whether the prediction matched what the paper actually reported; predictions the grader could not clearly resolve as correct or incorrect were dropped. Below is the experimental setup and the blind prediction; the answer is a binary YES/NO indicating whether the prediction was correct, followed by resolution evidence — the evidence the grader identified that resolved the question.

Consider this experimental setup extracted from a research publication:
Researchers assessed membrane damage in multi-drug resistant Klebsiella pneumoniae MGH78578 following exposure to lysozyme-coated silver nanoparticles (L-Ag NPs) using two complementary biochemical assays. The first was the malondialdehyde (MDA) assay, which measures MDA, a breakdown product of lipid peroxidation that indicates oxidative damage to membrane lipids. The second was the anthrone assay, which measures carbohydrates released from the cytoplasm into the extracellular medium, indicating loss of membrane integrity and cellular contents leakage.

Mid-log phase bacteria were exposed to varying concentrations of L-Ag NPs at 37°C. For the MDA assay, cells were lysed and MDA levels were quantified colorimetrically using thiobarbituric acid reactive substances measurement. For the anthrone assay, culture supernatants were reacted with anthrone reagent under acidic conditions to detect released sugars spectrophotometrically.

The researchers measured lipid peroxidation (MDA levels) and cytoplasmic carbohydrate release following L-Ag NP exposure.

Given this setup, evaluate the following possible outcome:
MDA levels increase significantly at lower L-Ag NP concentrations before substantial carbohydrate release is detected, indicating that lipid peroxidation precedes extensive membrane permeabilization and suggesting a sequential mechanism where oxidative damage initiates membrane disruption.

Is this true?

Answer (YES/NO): NO